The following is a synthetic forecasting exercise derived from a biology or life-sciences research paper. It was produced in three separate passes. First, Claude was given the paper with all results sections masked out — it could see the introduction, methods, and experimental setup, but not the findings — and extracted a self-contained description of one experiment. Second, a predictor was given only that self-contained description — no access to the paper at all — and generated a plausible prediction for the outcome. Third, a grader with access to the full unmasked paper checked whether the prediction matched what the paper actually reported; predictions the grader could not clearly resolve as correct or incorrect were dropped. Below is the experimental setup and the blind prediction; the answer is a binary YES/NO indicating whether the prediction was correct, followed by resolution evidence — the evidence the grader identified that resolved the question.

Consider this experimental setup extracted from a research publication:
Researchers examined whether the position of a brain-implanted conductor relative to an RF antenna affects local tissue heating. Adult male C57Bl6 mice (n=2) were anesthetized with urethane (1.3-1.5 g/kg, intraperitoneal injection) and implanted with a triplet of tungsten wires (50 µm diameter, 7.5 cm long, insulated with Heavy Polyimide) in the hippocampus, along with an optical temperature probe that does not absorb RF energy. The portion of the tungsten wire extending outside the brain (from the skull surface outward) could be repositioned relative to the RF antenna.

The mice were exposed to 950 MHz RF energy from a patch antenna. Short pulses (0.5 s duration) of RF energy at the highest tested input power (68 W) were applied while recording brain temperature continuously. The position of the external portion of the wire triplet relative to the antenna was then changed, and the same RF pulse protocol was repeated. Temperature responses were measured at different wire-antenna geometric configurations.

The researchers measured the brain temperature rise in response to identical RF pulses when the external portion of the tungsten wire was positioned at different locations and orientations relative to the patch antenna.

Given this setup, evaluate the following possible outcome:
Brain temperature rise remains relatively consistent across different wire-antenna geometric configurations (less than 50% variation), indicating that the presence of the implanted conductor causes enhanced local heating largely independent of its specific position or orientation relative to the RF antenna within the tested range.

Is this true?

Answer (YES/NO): NO